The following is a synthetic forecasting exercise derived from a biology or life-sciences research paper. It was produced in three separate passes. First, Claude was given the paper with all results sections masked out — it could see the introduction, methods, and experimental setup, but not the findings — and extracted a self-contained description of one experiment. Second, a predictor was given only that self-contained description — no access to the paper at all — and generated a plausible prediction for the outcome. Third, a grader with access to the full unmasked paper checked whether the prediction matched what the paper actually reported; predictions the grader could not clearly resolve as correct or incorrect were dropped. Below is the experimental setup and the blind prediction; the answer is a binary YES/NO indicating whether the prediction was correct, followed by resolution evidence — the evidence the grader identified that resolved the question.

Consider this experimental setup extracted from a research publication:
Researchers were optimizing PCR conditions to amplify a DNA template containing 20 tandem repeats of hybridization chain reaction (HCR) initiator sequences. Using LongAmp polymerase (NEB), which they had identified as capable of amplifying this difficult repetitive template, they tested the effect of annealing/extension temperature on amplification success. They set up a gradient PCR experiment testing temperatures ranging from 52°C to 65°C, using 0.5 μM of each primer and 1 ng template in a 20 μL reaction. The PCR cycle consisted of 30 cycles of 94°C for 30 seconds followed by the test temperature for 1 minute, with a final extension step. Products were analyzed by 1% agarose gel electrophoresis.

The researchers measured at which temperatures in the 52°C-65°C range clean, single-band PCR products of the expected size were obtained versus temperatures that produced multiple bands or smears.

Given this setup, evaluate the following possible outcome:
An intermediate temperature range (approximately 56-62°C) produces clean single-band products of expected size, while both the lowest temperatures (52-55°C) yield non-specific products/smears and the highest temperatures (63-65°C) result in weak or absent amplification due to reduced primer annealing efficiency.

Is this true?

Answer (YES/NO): NO